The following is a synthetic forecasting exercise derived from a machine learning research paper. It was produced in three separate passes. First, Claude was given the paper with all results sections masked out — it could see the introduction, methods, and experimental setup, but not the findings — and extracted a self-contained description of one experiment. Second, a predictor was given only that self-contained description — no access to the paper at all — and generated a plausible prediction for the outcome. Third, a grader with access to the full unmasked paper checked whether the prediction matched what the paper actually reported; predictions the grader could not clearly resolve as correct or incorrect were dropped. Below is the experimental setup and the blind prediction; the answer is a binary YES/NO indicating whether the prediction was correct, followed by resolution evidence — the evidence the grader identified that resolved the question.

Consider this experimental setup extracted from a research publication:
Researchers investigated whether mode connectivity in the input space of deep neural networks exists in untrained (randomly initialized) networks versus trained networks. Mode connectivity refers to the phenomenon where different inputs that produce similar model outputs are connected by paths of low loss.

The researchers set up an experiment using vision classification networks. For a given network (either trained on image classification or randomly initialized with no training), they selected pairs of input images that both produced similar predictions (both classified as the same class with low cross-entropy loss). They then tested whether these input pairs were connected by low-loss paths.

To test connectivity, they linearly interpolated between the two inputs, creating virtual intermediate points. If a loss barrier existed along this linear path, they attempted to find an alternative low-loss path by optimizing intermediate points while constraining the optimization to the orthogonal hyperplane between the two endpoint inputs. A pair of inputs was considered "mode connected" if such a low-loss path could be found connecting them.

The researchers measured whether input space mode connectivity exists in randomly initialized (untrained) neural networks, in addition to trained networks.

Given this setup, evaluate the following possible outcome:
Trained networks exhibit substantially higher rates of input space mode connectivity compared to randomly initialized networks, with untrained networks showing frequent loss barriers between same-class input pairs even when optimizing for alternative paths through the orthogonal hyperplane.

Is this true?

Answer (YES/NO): NO